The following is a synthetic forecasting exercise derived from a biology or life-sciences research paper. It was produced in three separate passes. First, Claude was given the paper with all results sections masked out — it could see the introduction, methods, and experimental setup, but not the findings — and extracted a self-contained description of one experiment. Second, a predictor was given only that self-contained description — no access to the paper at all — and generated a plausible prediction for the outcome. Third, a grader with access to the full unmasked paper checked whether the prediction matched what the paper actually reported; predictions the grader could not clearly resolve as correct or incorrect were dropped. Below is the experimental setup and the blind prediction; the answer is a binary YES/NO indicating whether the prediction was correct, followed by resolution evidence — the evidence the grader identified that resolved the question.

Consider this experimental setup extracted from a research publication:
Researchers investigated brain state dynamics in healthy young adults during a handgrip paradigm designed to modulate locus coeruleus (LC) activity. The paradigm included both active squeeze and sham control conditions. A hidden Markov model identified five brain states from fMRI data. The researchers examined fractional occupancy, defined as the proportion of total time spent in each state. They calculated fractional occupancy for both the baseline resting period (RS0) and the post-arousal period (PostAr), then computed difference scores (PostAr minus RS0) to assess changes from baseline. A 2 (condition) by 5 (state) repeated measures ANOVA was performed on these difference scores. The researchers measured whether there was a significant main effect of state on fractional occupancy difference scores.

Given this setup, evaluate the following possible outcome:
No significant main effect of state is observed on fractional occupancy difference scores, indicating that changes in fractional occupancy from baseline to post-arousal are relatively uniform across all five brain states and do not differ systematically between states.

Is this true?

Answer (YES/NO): NO